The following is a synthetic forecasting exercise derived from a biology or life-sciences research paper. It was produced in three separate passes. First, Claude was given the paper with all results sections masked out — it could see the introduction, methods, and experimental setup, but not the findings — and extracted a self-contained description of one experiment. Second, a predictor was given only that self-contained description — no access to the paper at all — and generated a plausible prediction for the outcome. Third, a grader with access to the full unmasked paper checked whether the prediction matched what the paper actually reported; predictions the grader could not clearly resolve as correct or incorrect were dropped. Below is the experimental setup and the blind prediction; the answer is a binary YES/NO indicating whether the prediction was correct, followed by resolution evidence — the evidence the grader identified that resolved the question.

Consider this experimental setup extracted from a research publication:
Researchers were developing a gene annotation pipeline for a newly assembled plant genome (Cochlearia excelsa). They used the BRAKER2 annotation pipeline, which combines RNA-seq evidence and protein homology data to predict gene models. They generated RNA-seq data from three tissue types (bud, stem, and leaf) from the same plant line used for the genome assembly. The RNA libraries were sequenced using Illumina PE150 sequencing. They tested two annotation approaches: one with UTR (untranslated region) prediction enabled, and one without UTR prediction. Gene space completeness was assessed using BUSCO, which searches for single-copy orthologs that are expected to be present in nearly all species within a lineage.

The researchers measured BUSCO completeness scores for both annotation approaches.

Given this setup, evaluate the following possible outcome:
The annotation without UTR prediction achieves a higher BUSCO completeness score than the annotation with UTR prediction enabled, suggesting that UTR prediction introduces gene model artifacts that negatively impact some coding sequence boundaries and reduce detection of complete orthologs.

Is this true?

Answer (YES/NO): YES